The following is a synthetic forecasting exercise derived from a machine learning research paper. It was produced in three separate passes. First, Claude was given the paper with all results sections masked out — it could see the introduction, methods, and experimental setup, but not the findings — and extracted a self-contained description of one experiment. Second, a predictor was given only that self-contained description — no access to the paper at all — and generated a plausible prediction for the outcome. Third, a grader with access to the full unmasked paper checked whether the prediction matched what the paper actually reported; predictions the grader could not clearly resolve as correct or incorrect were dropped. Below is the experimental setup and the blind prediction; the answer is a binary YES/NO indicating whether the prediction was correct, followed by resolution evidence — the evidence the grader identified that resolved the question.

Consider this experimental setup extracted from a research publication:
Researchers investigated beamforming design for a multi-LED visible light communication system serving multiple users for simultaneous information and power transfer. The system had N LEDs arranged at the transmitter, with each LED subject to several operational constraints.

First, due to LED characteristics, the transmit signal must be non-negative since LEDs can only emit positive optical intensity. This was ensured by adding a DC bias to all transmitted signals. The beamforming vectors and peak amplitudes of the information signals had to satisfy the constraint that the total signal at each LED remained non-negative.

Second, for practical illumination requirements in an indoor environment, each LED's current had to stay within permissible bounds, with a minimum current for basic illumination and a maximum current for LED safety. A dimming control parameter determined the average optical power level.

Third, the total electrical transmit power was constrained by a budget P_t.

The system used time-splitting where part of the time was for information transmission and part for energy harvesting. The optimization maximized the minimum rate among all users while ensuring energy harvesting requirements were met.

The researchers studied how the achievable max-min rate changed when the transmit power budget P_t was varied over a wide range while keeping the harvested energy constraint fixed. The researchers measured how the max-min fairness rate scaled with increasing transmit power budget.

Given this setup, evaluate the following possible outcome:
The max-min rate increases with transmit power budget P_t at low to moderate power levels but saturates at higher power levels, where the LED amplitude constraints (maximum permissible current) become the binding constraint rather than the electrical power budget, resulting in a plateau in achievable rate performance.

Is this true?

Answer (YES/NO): YES